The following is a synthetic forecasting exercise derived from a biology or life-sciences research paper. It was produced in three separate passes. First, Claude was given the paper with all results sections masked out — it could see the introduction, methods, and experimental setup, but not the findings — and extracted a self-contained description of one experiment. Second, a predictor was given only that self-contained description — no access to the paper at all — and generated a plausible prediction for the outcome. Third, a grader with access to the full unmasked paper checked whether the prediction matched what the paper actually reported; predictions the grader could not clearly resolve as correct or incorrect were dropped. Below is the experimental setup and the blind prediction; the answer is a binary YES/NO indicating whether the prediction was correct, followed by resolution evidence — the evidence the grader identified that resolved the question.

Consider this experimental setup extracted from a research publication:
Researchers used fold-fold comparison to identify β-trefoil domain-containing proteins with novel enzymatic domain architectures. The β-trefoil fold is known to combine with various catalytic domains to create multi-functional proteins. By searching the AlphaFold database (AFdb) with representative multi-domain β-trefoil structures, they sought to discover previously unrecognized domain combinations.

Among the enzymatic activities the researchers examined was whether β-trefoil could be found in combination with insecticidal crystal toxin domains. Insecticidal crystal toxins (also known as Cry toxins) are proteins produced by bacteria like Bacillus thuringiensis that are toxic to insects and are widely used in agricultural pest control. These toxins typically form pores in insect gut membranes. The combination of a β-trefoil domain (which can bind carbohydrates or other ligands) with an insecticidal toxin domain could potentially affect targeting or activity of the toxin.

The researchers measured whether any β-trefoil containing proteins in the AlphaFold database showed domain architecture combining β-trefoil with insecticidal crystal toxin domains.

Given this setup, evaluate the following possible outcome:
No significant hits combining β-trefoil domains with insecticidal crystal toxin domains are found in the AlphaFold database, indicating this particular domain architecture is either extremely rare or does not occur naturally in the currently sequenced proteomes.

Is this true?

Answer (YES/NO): NO